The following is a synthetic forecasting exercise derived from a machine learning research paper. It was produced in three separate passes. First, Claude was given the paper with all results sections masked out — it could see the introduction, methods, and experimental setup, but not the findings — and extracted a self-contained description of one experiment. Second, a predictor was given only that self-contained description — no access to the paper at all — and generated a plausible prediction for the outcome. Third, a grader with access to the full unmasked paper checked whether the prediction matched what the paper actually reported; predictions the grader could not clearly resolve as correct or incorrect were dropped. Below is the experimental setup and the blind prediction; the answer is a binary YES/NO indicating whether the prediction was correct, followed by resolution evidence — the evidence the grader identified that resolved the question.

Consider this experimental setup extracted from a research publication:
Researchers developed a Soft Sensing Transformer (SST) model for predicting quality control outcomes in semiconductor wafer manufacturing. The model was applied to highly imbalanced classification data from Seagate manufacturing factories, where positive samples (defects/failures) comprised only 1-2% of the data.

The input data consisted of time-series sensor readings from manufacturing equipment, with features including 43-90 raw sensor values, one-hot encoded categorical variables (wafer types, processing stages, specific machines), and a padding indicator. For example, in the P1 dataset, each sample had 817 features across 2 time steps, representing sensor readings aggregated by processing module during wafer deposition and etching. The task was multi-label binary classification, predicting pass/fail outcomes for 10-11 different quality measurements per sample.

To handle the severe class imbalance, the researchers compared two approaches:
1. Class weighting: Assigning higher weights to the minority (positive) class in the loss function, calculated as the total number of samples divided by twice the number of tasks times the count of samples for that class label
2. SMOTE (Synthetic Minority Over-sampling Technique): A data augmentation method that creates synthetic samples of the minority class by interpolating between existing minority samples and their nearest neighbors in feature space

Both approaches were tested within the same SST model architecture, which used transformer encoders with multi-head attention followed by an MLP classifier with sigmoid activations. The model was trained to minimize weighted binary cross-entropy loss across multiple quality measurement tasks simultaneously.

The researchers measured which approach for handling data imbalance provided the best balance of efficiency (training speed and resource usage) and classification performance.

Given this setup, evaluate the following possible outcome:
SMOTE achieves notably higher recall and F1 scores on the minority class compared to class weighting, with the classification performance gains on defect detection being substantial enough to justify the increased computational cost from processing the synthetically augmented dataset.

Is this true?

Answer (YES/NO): NO